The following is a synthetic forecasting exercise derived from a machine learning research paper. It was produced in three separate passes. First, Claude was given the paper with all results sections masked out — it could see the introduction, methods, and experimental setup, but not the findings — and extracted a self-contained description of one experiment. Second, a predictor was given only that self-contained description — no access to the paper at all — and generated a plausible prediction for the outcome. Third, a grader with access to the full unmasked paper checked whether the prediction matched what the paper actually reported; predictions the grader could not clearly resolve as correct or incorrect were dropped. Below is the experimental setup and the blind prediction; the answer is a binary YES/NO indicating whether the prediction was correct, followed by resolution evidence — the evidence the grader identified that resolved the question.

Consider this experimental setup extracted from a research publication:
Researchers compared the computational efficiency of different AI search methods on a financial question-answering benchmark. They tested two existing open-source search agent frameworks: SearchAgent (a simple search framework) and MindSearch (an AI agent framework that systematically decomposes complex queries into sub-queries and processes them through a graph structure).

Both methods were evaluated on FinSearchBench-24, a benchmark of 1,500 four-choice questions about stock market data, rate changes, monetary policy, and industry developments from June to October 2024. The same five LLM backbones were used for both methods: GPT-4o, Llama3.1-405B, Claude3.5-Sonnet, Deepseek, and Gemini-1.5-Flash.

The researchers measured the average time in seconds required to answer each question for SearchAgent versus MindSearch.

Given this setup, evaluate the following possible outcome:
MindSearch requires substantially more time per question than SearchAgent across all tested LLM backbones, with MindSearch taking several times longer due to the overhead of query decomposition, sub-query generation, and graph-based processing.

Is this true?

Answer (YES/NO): YES